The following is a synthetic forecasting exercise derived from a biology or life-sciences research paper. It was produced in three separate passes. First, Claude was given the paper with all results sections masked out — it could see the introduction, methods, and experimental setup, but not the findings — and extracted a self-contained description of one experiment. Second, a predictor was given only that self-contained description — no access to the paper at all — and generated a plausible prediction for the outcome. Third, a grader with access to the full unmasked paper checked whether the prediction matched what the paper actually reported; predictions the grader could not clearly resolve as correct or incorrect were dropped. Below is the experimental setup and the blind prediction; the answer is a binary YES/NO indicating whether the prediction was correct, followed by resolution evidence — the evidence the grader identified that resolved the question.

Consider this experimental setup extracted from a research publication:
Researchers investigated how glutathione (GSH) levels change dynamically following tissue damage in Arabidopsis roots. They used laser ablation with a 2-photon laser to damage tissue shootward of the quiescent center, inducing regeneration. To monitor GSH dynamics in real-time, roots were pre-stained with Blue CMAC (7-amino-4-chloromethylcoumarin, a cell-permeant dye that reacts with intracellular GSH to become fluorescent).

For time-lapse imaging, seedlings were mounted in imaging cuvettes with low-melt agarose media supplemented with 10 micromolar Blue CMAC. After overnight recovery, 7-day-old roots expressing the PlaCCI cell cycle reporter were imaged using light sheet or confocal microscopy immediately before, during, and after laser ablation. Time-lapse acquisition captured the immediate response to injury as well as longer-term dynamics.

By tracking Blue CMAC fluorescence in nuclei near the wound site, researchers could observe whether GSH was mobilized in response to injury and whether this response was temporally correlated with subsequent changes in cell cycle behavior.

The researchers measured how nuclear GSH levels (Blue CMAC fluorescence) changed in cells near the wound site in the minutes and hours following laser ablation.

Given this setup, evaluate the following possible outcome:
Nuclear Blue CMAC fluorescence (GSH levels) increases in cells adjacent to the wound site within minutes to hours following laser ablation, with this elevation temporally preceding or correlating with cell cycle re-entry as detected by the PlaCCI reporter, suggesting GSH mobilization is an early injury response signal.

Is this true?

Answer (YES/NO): YES